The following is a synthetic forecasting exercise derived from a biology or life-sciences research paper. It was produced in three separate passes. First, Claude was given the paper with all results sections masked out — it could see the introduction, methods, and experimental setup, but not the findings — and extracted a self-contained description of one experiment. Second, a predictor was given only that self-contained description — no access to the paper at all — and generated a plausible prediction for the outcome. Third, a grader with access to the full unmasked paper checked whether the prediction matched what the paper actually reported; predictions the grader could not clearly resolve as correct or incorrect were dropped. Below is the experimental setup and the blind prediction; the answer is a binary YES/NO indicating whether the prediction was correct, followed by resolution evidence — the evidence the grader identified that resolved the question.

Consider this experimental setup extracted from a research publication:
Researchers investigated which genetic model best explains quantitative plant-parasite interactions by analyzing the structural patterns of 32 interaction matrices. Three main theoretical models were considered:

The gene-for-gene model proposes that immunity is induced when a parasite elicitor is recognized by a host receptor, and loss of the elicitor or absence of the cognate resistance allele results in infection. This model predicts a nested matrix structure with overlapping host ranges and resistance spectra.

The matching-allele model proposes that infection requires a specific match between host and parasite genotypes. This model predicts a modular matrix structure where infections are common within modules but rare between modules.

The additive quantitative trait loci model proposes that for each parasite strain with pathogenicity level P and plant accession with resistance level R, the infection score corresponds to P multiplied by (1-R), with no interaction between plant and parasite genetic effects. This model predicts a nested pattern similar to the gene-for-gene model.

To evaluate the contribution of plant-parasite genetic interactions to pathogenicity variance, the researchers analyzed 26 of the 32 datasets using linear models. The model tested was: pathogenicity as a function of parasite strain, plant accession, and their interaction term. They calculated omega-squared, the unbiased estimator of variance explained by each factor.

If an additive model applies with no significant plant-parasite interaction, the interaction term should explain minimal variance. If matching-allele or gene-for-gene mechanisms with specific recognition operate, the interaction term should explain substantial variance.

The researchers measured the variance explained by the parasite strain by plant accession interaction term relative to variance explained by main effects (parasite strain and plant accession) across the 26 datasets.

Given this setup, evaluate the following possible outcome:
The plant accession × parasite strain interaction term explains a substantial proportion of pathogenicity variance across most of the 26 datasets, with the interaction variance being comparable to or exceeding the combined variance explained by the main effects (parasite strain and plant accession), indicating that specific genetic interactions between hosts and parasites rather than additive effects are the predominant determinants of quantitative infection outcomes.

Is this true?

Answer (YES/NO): NO